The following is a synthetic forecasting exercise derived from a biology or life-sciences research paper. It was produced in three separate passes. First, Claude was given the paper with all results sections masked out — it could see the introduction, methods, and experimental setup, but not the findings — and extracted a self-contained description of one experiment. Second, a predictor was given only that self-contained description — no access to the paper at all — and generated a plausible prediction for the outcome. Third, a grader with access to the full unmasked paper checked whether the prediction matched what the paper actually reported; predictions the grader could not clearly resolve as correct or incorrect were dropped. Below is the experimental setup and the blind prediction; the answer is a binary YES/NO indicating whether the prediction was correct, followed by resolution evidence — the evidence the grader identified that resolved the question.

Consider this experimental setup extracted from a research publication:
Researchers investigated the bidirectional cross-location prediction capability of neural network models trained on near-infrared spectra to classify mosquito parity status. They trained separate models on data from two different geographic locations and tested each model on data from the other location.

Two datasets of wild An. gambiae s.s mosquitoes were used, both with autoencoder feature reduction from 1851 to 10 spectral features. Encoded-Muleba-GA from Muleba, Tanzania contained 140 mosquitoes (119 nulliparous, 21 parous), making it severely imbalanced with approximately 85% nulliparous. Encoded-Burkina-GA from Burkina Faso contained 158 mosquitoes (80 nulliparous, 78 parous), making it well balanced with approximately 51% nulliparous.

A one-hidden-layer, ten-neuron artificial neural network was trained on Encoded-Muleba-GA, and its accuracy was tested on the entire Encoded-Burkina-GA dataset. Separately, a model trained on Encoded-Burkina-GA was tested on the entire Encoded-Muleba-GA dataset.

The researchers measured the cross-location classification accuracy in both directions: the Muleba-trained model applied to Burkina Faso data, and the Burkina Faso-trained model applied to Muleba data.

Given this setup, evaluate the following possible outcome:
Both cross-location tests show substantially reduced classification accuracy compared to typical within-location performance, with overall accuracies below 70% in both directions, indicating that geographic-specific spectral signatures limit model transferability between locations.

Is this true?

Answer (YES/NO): NO